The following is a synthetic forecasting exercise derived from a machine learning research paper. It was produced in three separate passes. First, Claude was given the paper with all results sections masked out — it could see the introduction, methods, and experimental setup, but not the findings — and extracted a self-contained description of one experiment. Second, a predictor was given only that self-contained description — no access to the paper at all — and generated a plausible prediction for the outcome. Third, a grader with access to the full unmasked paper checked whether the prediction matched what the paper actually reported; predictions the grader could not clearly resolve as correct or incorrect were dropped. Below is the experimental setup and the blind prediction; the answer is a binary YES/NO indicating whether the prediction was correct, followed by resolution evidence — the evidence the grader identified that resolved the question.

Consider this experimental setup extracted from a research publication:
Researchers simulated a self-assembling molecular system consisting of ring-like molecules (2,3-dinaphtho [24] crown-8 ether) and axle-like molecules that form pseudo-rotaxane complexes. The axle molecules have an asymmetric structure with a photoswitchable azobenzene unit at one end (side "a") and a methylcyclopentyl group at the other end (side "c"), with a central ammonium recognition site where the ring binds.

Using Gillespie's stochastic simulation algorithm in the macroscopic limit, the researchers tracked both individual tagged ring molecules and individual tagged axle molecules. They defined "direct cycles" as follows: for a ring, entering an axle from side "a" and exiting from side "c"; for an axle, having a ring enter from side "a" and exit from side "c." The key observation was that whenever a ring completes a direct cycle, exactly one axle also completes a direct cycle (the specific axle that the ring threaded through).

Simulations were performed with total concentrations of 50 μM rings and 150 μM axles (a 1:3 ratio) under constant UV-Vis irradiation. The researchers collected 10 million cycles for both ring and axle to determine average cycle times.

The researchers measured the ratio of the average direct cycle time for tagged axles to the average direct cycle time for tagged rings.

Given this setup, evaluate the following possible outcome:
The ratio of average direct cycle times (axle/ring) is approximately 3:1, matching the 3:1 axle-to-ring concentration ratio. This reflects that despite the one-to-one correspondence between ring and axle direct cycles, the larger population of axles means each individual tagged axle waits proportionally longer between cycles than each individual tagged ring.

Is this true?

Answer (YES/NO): YES